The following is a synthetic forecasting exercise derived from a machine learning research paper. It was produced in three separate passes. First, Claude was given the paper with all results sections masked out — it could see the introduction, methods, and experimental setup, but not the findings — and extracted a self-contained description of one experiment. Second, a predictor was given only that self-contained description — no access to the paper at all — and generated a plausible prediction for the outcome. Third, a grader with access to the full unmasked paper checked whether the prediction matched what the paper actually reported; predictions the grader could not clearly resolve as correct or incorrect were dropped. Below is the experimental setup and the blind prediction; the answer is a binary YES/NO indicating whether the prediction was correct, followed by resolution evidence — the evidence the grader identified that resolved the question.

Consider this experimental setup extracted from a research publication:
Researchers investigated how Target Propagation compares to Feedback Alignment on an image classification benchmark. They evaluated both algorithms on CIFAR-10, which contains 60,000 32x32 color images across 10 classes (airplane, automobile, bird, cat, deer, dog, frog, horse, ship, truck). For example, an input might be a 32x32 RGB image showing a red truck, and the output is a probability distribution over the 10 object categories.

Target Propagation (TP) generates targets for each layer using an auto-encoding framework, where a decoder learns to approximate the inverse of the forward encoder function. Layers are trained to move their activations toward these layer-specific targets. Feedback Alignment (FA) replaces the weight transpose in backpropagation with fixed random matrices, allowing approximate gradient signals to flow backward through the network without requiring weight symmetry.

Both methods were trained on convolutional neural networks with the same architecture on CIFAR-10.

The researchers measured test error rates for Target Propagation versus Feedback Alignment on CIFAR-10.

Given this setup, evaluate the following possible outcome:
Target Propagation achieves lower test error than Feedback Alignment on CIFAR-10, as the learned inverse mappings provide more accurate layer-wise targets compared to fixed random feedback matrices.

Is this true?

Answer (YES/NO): NO